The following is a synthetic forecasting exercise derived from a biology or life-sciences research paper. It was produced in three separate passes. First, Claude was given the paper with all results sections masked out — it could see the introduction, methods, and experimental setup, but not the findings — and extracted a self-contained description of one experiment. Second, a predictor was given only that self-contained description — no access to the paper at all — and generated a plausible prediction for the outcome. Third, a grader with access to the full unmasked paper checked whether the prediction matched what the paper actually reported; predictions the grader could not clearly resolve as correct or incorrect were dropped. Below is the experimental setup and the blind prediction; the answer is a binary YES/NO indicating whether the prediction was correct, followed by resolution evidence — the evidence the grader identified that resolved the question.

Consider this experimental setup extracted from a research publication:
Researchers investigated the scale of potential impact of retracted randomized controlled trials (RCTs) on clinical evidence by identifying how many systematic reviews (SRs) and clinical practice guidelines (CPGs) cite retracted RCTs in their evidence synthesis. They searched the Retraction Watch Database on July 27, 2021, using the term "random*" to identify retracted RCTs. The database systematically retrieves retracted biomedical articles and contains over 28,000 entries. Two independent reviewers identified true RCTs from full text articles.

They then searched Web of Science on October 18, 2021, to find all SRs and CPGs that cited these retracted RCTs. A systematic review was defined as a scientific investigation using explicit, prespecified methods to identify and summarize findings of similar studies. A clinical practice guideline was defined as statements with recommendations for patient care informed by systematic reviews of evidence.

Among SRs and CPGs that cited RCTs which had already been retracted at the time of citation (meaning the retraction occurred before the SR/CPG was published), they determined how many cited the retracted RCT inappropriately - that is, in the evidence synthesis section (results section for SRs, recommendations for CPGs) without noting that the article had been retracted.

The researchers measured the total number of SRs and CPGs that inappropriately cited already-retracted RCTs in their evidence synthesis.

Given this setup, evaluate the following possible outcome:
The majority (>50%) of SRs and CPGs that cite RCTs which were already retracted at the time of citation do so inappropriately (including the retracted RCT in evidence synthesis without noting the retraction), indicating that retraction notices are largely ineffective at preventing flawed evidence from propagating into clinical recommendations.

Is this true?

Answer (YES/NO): NO